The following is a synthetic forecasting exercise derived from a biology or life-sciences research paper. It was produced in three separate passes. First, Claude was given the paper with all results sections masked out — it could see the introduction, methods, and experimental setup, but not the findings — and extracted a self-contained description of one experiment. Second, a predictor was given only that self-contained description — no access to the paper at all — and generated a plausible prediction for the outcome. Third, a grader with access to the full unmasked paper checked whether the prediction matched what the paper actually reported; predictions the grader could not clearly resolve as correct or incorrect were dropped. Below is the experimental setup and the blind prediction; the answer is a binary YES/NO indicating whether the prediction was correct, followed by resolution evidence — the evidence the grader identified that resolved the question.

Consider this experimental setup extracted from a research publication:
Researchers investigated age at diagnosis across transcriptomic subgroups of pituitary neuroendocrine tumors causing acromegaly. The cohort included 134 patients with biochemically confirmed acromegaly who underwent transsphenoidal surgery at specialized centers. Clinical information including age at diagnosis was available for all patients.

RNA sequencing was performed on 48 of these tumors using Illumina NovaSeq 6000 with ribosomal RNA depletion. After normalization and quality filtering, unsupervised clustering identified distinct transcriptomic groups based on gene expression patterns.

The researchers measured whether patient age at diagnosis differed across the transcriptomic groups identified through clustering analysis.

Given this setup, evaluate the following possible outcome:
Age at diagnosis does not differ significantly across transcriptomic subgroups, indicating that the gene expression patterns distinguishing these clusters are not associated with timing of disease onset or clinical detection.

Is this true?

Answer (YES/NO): YES